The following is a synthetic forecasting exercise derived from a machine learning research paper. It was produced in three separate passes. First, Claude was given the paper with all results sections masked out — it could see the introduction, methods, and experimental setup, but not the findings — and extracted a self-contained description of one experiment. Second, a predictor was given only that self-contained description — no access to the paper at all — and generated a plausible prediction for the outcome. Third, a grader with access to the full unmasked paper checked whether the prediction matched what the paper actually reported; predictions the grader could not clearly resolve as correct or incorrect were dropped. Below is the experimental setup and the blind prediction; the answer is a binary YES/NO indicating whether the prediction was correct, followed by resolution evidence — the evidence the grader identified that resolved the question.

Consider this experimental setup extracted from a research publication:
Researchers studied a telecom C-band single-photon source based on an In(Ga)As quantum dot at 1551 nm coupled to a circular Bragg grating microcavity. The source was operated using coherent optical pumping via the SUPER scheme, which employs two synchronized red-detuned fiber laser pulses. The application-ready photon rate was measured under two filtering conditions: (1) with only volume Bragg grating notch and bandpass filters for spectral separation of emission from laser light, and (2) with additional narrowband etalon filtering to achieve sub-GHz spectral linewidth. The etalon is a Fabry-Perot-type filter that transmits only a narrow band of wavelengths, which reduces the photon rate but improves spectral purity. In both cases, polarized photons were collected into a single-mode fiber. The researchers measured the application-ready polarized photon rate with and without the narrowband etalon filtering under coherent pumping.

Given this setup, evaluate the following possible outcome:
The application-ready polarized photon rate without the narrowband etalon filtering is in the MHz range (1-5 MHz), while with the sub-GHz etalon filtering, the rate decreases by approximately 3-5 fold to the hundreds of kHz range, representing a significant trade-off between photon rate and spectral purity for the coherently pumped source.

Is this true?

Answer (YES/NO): NO